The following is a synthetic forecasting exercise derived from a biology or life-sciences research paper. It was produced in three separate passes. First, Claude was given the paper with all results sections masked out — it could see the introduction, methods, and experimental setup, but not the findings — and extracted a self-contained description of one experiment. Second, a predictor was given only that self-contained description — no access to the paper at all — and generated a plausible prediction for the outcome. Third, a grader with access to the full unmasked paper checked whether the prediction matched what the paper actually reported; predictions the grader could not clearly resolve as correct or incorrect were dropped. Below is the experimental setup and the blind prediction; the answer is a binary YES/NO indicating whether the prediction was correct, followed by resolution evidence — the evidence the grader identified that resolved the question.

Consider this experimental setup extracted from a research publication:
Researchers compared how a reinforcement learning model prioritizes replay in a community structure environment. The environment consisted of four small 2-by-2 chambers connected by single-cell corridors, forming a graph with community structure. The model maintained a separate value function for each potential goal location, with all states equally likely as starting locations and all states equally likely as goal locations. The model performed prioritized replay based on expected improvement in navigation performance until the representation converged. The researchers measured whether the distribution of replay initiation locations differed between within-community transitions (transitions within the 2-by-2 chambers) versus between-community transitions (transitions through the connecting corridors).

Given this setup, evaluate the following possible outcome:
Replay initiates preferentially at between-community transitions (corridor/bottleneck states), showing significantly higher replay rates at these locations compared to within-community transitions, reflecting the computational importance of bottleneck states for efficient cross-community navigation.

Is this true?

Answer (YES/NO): YES